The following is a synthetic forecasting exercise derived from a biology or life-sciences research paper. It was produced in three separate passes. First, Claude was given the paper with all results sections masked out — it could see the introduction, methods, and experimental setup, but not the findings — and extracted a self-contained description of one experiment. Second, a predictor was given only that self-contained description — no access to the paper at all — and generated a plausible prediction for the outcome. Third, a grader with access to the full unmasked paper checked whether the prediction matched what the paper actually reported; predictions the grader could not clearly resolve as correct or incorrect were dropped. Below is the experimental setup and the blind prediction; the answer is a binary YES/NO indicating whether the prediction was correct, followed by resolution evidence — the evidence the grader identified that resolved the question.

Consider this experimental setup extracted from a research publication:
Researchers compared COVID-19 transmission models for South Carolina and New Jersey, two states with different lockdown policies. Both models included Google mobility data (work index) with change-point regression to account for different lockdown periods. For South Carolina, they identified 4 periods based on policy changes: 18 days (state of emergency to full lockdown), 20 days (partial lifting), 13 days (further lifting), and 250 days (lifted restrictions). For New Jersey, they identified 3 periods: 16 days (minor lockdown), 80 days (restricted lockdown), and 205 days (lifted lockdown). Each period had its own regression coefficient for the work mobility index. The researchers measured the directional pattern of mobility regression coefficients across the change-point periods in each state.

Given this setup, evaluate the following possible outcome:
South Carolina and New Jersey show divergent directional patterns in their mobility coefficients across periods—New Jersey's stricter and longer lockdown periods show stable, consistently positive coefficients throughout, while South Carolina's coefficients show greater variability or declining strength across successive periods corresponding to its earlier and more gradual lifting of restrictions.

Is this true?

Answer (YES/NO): NO